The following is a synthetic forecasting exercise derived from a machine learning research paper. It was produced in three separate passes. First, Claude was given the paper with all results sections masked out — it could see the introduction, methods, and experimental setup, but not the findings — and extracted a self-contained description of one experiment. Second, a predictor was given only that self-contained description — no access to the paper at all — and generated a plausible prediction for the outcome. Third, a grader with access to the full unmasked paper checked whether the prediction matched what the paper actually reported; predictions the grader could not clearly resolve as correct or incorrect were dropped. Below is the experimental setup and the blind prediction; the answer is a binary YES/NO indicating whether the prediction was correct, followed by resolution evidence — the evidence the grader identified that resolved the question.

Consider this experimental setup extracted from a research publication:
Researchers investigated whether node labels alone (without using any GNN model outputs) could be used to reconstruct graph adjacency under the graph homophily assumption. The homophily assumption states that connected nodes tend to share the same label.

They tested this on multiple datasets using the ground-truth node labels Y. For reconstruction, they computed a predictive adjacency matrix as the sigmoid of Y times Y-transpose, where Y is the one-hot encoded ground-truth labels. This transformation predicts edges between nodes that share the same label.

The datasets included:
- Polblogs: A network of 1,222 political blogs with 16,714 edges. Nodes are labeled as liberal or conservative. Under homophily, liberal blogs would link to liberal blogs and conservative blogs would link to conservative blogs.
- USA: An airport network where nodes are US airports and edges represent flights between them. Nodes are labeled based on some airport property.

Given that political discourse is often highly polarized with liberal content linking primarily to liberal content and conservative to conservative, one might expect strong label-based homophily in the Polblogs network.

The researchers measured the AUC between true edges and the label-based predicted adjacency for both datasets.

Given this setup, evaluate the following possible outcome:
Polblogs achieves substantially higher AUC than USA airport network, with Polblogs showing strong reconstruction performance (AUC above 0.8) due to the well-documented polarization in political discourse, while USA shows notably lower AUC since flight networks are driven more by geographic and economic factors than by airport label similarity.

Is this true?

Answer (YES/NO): NO